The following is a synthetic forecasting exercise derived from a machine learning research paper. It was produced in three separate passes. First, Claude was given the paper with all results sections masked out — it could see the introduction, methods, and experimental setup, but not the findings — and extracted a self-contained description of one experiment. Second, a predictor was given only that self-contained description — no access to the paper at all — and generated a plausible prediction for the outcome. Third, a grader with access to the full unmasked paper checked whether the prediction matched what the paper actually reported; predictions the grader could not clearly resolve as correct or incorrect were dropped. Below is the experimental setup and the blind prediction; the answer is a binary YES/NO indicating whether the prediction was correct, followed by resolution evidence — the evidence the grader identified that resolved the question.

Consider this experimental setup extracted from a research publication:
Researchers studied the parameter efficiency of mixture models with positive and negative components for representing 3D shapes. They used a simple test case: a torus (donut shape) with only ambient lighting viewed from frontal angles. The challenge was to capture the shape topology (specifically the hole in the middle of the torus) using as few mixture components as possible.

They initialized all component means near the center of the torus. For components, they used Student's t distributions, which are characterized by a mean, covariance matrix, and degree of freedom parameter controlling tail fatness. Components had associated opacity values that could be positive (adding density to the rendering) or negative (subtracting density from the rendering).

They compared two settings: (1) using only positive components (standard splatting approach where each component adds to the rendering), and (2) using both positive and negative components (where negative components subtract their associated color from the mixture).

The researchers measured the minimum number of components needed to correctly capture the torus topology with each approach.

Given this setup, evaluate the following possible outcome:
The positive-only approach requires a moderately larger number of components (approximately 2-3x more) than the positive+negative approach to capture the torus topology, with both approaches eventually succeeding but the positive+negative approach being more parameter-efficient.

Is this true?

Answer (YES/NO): YES